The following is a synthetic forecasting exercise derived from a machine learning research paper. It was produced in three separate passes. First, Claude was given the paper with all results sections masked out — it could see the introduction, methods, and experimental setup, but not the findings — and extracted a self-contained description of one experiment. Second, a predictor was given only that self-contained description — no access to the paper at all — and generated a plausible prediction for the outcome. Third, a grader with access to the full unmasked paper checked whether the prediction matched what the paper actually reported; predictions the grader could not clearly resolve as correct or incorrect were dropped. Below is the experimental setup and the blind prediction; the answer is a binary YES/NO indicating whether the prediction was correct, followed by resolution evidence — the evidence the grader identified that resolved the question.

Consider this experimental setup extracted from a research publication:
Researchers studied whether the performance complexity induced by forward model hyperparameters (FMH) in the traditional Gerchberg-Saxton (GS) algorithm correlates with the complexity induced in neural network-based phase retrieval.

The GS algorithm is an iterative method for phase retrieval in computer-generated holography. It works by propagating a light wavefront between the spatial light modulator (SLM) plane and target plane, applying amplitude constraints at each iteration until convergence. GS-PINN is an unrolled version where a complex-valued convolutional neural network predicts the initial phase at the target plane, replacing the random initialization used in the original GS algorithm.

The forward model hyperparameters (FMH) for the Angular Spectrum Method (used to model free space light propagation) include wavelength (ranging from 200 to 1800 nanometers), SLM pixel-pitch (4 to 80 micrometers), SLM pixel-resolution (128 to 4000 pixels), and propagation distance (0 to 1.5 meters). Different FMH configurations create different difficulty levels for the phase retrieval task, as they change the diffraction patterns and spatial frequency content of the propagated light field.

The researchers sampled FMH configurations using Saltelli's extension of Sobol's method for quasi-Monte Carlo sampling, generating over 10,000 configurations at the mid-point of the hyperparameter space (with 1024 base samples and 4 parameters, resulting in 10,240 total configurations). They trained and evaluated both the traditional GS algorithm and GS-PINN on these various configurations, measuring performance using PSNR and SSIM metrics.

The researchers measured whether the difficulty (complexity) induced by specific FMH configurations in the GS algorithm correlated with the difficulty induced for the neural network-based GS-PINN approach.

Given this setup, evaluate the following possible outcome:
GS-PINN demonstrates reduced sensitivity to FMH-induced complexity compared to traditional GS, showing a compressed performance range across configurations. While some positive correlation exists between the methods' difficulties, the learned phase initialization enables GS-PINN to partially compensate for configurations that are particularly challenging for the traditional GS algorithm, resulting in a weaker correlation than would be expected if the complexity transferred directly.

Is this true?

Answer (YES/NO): NO